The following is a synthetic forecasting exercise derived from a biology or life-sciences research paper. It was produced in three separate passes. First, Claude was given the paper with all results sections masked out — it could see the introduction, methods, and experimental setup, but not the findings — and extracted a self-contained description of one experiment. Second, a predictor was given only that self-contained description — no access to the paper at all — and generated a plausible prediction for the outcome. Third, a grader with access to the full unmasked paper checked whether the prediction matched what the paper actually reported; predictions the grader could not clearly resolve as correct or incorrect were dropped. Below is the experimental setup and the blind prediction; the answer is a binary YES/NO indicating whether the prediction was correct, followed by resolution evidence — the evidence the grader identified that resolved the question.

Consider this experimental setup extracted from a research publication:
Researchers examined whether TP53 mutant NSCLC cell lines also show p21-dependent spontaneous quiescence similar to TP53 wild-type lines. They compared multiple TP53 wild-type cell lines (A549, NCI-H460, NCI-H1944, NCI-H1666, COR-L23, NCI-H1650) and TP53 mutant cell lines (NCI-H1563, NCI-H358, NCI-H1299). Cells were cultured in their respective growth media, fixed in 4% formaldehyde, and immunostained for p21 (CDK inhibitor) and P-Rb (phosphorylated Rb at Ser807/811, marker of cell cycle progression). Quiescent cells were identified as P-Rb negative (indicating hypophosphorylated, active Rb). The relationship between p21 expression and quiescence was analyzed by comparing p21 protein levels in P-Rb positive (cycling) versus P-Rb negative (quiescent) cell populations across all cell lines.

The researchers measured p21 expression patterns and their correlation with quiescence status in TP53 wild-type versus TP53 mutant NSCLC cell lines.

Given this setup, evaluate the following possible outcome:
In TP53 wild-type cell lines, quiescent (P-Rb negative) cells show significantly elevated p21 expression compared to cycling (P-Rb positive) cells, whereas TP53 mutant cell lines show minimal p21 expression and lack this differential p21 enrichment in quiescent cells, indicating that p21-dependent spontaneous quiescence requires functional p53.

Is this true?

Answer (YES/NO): YES